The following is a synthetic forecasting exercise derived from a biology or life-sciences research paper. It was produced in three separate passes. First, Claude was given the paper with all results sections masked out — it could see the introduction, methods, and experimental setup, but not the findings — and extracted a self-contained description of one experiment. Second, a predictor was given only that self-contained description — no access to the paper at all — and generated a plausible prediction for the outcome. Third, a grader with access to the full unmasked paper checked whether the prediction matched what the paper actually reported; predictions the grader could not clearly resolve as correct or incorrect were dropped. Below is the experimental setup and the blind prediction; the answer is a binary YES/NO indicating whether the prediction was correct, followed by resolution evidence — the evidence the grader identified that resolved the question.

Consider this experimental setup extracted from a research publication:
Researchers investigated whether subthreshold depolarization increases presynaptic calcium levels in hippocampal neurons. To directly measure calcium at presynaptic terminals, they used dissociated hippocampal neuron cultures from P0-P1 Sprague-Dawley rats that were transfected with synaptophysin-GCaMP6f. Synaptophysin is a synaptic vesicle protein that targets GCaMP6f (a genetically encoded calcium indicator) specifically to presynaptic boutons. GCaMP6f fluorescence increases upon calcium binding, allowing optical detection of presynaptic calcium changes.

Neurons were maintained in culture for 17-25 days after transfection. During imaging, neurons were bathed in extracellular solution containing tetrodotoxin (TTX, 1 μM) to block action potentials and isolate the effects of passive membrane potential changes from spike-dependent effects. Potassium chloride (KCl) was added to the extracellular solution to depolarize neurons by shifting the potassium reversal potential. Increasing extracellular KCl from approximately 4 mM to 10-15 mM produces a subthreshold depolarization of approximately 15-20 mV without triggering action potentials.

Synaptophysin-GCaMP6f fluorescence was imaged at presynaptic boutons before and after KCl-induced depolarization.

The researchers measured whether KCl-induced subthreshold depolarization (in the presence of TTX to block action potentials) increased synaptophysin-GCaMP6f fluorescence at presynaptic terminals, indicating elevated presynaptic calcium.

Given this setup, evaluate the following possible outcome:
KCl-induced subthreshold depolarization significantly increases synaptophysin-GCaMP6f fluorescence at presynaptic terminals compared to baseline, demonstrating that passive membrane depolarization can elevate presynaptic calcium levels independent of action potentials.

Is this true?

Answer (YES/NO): YES